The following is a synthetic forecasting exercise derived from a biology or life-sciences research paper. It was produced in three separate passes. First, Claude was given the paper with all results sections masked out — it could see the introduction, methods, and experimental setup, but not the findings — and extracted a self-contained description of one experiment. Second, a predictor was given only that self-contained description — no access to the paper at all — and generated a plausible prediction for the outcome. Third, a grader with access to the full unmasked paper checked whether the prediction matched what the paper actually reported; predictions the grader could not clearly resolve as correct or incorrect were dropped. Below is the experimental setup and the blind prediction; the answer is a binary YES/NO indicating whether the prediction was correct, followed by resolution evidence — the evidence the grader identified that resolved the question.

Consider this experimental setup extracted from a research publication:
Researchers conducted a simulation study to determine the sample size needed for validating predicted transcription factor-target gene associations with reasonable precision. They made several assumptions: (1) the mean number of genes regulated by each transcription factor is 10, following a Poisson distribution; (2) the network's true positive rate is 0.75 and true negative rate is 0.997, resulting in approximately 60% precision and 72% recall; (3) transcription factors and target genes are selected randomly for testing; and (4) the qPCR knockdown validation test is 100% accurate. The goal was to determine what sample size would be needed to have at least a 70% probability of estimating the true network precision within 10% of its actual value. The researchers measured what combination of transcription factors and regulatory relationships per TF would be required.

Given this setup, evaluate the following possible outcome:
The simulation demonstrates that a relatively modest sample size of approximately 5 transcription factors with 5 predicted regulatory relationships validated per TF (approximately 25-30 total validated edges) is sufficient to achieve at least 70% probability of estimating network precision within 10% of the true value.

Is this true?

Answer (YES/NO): NO